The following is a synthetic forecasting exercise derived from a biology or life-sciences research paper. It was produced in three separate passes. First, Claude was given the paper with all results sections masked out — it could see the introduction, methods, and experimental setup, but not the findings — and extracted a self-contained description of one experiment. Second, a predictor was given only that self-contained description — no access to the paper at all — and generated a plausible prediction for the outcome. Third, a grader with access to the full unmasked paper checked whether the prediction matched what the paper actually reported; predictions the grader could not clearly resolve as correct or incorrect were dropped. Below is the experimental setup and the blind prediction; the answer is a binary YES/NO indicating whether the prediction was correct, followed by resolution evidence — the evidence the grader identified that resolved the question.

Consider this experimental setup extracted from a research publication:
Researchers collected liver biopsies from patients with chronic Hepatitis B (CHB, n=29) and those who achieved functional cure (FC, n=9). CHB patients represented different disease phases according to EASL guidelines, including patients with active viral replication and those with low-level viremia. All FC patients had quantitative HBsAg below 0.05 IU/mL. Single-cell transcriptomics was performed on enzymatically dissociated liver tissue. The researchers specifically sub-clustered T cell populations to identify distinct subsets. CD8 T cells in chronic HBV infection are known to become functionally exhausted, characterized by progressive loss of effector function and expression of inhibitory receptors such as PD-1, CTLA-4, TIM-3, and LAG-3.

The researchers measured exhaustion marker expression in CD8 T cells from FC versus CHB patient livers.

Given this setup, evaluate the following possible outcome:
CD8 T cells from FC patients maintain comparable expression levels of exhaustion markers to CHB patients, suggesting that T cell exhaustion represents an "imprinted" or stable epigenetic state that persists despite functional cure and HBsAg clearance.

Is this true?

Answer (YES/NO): NO